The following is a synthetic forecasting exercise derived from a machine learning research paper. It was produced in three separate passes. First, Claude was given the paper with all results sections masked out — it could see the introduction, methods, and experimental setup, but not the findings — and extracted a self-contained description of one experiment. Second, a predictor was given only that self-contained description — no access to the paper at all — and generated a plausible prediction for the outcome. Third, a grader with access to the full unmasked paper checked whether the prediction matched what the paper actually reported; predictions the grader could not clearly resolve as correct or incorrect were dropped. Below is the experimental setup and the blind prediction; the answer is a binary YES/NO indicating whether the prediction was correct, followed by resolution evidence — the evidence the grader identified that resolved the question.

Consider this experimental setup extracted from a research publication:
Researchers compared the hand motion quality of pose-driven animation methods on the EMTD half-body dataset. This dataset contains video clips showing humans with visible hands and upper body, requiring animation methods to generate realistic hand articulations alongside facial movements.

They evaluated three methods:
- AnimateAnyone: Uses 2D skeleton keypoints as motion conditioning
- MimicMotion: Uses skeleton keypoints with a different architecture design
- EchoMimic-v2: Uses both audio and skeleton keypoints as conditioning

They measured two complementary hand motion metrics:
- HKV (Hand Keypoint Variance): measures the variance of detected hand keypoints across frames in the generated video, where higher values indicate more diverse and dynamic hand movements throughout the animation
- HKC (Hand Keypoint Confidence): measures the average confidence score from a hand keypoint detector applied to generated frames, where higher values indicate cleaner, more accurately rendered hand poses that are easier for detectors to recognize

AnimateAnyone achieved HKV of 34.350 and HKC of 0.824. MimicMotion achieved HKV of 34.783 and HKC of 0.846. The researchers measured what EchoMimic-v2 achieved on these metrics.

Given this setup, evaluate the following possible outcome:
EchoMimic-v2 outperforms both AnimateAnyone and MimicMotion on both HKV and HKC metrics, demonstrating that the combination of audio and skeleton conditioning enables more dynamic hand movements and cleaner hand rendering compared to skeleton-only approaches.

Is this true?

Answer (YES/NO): NO